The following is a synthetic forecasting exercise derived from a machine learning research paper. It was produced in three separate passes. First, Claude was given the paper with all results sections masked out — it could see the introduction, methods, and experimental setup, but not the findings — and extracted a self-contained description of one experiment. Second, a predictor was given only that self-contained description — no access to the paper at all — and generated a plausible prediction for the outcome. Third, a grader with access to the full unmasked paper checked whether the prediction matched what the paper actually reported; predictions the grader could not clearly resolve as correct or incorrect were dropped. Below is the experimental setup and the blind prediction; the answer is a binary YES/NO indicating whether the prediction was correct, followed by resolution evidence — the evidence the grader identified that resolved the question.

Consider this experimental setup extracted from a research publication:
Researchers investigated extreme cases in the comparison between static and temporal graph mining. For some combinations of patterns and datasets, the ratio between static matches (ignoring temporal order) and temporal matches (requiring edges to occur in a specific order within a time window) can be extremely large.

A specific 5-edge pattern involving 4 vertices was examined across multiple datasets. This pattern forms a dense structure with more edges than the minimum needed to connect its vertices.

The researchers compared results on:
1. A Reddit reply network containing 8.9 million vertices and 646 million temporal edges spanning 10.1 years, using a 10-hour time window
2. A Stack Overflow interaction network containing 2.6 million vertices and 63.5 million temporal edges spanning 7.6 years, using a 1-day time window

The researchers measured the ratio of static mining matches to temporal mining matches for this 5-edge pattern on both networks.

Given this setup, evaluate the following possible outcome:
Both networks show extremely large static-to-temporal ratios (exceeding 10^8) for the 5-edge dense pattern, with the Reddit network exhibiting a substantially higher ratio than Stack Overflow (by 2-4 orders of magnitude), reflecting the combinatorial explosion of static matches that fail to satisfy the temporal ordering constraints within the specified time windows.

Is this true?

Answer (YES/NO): NO